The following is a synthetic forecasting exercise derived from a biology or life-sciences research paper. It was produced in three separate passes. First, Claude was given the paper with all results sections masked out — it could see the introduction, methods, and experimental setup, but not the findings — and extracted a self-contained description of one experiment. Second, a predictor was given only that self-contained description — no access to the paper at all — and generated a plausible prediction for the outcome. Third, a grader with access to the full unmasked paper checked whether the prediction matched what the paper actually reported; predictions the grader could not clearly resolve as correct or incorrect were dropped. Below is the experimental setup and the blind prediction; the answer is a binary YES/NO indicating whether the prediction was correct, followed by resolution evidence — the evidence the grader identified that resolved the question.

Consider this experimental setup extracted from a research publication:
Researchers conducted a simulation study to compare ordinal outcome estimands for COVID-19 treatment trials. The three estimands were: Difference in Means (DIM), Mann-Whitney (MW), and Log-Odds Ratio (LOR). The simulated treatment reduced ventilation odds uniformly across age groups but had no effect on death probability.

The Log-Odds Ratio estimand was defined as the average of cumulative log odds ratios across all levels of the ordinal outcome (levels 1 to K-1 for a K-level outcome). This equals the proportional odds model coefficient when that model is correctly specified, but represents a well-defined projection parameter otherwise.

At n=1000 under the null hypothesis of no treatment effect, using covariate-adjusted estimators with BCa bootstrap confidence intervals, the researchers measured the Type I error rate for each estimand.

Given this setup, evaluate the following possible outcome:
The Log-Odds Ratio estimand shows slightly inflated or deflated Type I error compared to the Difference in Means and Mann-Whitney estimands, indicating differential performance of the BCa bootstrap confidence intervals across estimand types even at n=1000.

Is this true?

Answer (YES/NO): NO